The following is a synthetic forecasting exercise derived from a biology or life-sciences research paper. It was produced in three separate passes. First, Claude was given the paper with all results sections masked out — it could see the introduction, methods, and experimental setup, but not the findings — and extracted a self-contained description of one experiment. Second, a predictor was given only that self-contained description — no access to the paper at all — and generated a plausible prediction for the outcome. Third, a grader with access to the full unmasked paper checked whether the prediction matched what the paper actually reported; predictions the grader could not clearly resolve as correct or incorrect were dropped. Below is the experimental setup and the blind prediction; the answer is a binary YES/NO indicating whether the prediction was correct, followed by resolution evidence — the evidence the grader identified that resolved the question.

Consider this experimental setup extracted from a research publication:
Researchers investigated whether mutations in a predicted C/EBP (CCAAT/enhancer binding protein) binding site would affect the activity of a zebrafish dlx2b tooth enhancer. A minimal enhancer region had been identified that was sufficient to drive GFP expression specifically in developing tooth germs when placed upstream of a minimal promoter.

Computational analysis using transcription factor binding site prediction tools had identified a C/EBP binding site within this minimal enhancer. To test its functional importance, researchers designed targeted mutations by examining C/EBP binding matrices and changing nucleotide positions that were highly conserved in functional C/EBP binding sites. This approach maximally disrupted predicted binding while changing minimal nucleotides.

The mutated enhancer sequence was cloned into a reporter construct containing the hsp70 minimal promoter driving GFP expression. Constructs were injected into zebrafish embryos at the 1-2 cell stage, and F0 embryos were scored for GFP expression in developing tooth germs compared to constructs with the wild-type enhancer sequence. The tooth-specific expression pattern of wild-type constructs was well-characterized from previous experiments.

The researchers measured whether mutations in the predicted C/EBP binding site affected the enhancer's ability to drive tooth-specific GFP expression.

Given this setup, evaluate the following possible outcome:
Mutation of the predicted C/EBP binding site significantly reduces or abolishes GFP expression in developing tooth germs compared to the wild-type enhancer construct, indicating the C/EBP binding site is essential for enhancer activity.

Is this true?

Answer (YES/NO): NO